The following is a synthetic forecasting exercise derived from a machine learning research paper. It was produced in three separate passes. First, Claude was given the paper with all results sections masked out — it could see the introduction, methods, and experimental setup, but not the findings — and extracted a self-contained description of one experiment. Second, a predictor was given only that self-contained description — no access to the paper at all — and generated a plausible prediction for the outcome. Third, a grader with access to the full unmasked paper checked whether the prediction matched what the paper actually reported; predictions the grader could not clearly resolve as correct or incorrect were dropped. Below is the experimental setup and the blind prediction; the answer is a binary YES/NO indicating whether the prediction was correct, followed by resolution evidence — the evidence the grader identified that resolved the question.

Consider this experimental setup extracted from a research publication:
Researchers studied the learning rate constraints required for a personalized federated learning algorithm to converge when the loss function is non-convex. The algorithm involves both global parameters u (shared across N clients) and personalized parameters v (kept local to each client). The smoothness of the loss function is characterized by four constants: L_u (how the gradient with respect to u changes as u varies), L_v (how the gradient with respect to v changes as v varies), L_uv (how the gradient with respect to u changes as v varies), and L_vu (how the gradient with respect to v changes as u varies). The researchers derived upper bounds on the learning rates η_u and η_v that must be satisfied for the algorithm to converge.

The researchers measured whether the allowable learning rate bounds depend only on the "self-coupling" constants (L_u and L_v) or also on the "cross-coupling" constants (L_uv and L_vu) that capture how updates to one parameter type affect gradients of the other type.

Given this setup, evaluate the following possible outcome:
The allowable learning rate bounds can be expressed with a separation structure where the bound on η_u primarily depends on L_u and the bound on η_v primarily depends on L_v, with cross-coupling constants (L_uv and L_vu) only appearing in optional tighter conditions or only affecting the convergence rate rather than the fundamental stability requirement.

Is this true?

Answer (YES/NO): NO